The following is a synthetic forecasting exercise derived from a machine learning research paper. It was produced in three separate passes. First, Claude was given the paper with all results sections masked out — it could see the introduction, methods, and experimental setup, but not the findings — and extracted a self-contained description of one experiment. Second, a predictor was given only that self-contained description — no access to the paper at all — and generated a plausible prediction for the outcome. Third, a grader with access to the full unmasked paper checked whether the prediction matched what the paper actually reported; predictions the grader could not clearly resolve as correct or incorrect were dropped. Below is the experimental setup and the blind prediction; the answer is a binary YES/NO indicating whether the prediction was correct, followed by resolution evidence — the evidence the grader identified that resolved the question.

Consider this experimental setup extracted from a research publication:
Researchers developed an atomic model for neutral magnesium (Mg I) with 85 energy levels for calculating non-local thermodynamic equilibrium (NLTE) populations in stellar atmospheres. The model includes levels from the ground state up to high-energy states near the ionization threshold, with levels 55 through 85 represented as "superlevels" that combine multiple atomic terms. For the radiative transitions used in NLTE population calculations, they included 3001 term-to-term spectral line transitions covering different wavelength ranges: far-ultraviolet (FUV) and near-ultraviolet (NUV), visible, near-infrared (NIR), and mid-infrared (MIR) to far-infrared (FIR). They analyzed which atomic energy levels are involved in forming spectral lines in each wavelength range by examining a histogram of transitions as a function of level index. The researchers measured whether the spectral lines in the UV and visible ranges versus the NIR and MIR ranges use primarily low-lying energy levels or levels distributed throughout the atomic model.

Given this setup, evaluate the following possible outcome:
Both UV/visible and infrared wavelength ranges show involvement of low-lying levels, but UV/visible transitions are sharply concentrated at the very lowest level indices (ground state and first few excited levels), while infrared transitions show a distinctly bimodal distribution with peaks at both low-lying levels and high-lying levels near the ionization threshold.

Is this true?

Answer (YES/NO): NO